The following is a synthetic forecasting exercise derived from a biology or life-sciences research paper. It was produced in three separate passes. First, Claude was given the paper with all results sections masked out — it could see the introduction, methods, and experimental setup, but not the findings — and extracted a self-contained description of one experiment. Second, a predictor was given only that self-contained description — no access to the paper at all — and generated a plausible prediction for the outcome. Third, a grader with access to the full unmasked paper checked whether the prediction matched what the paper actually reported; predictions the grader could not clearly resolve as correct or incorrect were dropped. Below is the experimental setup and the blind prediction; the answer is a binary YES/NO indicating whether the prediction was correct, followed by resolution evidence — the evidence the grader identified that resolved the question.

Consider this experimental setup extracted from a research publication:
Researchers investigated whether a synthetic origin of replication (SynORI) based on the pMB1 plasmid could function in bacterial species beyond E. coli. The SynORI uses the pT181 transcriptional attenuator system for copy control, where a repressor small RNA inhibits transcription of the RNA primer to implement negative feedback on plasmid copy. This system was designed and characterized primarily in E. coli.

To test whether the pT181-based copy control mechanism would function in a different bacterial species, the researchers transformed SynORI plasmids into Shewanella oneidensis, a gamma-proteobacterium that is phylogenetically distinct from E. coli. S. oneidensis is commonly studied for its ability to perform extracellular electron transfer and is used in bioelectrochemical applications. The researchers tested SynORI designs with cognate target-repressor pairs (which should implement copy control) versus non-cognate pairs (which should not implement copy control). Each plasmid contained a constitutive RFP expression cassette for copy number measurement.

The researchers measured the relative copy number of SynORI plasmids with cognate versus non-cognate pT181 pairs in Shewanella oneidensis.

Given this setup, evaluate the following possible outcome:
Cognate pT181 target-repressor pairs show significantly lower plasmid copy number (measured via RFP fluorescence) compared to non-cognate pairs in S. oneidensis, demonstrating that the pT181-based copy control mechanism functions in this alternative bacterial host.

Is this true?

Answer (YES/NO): YES